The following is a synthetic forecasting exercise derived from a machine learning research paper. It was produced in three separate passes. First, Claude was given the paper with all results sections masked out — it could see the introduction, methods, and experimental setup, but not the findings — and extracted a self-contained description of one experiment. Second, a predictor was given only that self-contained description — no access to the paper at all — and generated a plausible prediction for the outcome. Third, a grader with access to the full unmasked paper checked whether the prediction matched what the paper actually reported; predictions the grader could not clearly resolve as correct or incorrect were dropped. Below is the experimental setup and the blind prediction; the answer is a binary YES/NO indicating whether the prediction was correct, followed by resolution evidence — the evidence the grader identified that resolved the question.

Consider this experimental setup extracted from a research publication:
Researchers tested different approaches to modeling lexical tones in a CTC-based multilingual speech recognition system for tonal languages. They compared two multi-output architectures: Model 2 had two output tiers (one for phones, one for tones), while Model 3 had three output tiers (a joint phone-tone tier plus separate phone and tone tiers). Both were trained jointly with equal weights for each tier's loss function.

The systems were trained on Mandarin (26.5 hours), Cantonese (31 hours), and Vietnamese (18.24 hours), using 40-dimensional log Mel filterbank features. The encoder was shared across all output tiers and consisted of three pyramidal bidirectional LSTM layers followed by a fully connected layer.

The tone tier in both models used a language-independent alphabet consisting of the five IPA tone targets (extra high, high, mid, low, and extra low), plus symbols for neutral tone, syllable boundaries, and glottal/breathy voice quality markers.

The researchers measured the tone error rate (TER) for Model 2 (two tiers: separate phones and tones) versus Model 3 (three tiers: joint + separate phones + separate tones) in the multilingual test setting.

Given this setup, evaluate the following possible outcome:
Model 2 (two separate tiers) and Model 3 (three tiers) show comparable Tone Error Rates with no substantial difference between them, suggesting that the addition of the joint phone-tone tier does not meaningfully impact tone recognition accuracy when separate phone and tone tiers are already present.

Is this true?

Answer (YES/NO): NO